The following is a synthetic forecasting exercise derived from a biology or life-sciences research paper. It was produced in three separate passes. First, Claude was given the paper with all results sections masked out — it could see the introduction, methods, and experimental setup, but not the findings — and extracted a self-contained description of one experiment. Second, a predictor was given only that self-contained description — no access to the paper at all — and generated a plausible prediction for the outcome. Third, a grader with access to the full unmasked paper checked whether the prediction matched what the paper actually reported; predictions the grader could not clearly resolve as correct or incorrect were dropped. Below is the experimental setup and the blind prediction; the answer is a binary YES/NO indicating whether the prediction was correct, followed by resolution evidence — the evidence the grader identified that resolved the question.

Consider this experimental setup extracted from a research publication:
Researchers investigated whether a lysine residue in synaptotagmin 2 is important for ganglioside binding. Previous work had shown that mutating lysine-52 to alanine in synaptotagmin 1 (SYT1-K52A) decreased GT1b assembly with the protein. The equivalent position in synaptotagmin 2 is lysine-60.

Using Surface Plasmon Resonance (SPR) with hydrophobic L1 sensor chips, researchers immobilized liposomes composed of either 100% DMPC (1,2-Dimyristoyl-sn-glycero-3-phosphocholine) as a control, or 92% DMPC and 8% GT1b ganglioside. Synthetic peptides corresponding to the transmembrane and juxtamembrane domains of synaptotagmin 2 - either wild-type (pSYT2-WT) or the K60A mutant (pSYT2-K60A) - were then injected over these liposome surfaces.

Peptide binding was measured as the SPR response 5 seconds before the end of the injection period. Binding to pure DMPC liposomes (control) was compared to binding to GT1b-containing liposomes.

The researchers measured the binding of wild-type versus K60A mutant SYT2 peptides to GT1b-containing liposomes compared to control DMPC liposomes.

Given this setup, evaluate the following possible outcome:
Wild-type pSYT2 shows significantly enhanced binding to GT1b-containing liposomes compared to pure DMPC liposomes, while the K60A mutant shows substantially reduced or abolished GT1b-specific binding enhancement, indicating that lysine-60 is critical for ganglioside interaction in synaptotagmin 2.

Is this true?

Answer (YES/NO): YES